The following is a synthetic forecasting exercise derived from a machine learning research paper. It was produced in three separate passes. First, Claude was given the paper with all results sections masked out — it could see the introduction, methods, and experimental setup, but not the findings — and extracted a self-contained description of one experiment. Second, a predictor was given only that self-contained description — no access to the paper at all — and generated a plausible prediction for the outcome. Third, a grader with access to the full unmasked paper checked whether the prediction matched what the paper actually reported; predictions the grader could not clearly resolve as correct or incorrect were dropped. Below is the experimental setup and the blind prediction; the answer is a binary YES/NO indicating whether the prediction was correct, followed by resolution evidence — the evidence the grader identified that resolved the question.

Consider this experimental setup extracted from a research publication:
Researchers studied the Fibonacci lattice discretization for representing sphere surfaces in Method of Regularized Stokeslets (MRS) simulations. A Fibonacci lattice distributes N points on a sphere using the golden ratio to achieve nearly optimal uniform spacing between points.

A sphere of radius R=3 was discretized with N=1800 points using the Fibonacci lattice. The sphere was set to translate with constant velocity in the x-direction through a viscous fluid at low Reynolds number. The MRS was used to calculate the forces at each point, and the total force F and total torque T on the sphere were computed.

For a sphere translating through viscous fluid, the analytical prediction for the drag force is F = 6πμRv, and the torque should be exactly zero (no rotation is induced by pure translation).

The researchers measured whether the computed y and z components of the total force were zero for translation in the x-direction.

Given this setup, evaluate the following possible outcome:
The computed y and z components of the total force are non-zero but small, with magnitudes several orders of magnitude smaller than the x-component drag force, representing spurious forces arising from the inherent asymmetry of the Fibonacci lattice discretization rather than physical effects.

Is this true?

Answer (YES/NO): YES